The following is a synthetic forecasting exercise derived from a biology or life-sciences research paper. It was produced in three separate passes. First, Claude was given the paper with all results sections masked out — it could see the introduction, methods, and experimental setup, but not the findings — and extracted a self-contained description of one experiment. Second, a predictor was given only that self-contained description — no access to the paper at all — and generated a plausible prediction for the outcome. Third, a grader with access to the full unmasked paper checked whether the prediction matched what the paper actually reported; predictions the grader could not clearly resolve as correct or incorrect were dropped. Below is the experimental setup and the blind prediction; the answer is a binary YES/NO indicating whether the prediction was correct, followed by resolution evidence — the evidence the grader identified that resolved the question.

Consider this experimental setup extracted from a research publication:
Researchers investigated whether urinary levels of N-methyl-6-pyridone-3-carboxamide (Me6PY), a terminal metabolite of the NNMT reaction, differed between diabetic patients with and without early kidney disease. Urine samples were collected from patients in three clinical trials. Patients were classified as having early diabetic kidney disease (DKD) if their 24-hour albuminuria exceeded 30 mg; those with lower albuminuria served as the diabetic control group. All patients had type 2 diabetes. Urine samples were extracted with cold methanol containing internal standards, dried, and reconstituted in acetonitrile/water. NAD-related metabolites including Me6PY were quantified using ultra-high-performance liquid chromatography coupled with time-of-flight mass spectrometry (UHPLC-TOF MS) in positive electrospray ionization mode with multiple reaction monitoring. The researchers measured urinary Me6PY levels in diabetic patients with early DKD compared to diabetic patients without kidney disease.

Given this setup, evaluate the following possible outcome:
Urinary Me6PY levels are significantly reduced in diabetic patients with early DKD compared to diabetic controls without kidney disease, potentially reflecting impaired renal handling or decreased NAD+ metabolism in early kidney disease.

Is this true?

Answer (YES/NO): NO